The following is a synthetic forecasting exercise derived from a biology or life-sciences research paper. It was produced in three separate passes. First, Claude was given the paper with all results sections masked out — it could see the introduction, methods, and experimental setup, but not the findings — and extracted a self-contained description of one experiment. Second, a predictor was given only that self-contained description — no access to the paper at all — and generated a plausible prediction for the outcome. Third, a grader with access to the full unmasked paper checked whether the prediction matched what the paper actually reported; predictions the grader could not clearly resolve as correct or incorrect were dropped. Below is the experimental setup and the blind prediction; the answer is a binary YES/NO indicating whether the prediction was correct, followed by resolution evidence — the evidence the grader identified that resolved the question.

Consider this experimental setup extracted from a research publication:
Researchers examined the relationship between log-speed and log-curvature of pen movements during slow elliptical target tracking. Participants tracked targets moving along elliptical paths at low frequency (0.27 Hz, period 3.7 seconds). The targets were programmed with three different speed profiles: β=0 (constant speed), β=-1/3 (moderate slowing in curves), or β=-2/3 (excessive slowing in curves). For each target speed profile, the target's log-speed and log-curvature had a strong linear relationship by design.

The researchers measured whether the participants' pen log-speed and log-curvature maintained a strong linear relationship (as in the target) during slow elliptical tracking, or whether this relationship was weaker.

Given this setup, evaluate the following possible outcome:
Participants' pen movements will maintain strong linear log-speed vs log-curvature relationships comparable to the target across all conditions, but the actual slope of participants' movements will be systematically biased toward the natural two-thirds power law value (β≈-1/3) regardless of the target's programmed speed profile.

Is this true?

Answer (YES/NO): NO